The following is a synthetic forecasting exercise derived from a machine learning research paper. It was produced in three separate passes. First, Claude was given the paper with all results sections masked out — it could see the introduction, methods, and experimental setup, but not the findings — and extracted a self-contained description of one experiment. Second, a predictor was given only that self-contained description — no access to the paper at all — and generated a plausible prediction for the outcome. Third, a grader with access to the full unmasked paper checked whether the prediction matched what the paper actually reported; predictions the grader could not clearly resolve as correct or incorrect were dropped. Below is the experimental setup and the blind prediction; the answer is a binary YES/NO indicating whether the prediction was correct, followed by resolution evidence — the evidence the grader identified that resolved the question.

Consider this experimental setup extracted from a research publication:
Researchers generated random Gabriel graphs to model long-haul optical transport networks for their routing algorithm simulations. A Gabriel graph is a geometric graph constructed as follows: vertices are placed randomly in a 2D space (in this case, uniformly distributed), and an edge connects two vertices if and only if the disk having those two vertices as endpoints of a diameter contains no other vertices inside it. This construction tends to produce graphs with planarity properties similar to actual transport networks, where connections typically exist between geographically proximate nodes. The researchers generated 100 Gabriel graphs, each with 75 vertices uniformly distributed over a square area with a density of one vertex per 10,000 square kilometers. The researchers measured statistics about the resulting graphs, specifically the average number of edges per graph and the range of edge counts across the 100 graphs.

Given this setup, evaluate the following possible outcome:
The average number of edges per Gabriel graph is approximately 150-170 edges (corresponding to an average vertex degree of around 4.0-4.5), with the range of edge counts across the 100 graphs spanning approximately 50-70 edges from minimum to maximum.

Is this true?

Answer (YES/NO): NO